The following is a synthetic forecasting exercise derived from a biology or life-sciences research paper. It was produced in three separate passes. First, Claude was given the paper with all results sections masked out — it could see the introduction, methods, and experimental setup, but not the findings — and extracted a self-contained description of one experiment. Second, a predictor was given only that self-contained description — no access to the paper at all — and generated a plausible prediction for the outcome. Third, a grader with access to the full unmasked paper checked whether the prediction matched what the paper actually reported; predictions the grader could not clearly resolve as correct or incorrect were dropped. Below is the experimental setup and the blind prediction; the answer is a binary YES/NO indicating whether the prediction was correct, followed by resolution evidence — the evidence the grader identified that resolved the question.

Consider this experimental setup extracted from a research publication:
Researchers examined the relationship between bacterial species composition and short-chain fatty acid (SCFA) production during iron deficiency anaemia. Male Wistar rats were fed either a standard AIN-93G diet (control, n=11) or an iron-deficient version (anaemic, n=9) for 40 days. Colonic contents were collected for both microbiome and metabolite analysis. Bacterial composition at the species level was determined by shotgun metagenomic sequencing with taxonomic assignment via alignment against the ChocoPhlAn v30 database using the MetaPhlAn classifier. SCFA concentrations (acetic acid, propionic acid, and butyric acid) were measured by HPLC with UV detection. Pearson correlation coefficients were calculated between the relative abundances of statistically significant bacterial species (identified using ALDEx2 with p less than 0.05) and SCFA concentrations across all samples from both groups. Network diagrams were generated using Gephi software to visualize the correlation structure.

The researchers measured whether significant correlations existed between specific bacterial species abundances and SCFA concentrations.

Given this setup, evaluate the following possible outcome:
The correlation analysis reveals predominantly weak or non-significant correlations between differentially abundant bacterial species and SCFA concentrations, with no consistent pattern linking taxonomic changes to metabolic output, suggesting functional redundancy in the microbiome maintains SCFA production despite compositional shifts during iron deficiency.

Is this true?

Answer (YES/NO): NO